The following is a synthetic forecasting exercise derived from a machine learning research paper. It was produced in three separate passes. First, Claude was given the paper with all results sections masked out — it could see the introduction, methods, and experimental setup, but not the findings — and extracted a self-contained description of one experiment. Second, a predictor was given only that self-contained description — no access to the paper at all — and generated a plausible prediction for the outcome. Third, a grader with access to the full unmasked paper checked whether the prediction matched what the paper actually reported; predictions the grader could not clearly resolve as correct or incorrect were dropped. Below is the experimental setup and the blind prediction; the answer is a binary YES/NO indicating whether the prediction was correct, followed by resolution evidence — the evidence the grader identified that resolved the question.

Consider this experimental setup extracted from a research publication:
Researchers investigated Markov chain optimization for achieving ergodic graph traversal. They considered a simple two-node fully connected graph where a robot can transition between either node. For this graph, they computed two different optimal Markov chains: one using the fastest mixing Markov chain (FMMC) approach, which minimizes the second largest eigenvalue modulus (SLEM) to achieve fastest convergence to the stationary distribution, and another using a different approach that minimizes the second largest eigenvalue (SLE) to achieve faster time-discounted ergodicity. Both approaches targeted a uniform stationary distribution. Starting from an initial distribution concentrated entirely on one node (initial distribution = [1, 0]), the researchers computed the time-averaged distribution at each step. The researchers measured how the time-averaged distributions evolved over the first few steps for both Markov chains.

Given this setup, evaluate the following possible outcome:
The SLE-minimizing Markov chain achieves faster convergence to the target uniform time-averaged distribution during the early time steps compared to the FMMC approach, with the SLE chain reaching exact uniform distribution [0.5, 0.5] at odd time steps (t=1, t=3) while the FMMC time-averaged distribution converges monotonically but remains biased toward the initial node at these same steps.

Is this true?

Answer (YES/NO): YES